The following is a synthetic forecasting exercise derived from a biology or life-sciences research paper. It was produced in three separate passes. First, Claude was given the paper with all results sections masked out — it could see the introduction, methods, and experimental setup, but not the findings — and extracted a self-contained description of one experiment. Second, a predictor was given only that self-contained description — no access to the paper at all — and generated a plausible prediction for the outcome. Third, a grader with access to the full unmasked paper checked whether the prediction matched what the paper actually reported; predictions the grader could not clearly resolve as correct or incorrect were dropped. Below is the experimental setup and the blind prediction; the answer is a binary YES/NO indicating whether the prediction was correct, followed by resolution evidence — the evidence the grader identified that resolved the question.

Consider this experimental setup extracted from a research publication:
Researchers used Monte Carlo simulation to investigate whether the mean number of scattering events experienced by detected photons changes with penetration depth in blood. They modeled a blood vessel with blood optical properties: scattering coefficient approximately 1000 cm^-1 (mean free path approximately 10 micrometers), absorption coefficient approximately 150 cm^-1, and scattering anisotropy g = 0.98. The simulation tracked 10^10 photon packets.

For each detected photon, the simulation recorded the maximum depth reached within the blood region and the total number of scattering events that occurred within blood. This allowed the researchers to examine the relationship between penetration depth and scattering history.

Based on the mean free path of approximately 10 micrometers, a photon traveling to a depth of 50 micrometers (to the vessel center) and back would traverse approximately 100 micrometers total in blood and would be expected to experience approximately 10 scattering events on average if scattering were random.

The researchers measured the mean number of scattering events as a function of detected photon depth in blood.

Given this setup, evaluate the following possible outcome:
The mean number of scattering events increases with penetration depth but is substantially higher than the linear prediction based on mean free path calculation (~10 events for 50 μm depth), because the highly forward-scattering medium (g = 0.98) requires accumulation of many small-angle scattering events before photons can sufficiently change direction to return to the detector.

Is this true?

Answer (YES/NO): NO